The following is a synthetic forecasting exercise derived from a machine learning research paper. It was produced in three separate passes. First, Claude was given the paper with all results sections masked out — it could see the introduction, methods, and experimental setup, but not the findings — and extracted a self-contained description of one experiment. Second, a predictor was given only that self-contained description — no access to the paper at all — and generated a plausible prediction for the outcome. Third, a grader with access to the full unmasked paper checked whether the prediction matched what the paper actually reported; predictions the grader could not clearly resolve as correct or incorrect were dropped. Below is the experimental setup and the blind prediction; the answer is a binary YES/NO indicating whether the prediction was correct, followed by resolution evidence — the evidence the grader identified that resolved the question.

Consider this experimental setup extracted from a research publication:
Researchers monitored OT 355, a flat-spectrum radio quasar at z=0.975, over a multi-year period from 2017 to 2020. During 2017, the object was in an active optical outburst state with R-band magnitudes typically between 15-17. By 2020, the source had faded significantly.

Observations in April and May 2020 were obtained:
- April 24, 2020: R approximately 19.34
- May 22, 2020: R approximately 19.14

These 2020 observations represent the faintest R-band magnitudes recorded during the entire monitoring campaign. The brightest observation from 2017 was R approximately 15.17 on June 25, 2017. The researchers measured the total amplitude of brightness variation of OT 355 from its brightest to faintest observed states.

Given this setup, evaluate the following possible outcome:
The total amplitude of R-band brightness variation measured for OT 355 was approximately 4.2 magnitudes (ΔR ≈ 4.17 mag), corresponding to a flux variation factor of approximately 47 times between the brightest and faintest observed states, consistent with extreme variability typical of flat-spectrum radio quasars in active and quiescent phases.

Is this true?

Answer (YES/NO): YES